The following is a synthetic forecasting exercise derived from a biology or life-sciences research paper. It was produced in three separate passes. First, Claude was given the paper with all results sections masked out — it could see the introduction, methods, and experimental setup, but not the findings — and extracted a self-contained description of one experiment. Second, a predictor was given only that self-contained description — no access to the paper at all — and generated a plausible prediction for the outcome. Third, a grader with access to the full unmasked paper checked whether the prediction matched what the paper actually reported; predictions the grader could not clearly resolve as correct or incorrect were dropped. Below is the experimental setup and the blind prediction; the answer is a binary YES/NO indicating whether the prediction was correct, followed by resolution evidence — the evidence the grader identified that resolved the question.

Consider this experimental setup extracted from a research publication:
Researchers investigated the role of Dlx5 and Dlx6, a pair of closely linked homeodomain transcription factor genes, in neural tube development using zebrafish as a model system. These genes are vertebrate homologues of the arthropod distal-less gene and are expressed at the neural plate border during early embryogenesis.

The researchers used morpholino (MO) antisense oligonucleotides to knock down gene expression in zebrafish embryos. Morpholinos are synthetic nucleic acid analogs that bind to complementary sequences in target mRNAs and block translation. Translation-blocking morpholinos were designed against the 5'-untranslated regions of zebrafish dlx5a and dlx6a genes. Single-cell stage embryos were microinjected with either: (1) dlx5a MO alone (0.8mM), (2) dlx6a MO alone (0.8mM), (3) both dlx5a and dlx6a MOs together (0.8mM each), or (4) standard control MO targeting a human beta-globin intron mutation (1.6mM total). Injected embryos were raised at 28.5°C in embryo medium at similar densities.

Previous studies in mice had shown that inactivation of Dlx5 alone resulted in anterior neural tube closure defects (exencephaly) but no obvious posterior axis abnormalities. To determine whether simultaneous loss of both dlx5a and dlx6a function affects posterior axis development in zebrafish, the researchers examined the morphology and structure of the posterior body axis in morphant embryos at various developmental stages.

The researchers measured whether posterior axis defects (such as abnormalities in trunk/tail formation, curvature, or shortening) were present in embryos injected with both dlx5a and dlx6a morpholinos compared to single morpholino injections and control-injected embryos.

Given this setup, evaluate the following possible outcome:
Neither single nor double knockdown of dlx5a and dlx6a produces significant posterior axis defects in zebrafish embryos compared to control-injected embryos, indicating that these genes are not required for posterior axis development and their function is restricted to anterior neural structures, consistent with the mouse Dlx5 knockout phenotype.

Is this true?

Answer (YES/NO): NO